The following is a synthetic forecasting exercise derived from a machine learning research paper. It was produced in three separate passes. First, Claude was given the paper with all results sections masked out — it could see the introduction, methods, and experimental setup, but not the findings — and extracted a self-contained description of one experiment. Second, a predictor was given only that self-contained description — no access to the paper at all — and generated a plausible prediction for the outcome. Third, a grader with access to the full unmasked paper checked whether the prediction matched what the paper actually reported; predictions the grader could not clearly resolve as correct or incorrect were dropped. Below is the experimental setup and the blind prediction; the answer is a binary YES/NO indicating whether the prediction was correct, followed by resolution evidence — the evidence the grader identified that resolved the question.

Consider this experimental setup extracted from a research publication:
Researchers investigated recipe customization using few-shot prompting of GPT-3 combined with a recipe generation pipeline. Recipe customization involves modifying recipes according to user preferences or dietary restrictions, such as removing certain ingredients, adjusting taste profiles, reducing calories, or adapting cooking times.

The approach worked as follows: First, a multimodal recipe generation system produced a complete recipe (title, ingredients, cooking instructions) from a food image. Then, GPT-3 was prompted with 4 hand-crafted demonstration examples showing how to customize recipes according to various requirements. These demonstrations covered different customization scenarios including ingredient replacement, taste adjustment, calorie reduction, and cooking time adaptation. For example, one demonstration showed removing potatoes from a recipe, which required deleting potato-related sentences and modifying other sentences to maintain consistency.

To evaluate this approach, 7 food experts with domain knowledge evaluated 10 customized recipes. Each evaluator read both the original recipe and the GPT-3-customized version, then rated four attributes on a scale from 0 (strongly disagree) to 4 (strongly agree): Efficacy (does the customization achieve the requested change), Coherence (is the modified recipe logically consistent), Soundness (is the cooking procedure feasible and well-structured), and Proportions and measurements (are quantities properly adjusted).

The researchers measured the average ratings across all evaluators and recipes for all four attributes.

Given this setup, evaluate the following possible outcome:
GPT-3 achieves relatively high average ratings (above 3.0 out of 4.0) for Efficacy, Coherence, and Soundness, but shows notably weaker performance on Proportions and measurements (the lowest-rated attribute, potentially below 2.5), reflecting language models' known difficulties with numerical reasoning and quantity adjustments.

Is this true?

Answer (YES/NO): NO